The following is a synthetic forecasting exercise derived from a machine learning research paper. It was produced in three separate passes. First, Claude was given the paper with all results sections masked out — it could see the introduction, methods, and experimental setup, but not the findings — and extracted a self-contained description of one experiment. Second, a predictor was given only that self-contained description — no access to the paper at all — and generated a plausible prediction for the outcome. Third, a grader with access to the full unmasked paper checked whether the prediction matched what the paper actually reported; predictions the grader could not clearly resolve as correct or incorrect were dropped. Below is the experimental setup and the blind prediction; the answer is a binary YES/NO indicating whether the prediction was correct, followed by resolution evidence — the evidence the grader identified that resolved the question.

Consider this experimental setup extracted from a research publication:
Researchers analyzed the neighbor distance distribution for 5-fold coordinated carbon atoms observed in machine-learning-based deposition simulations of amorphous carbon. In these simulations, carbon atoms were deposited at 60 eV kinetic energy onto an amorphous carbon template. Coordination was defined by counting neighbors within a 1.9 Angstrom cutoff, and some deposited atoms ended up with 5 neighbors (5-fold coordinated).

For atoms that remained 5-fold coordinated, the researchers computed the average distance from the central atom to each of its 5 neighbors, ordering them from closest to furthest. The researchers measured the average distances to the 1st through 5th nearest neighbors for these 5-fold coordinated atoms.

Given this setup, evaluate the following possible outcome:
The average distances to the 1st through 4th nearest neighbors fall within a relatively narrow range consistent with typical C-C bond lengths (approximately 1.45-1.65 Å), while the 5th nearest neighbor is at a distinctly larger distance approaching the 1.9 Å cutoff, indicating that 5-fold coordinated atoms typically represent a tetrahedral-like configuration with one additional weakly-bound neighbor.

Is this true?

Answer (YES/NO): YES